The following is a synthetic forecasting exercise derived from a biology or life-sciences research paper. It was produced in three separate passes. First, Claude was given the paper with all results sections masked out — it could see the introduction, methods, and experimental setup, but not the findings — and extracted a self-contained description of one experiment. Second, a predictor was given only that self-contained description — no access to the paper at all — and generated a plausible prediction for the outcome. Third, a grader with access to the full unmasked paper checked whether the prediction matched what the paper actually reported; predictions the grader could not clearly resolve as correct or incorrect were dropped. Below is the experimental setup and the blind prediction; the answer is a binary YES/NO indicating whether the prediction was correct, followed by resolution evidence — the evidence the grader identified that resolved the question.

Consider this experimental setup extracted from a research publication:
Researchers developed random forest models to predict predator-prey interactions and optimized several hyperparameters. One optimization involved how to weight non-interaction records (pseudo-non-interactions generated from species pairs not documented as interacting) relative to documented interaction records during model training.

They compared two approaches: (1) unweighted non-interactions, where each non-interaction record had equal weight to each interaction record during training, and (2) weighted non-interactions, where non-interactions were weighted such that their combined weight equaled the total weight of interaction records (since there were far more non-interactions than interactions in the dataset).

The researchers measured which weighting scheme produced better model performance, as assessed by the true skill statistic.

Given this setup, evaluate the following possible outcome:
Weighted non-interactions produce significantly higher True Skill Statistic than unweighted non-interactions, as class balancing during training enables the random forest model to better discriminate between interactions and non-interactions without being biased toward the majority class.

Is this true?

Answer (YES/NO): NO